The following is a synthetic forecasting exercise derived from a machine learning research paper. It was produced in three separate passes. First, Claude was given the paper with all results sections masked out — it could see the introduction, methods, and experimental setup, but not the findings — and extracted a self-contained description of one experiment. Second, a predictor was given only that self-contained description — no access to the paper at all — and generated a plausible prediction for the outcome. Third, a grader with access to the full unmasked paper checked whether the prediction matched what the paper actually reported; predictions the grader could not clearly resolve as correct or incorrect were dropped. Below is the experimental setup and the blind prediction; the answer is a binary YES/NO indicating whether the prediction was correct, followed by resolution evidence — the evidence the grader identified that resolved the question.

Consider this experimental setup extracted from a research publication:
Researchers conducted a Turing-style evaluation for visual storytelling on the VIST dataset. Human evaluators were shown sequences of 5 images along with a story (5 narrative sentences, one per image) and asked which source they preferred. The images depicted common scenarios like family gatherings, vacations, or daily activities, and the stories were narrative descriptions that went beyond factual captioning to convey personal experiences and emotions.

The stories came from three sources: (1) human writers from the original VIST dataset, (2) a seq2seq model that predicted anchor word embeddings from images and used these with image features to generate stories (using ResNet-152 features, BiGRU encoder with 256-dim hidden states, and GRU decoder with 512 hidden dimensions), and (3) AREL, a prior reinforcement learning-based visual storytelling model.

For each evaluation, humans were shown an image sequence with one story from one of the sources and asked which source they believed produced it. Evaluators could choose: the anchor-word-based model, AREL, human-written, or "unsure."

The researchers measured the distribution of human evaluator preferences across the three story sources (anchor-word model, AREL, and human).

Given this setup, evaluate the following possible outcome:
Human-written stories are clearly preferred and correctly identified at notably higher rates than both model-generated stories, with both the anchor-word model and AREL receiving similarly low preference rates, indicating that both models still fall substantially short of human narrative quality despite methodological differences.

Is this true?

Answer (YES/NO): YES